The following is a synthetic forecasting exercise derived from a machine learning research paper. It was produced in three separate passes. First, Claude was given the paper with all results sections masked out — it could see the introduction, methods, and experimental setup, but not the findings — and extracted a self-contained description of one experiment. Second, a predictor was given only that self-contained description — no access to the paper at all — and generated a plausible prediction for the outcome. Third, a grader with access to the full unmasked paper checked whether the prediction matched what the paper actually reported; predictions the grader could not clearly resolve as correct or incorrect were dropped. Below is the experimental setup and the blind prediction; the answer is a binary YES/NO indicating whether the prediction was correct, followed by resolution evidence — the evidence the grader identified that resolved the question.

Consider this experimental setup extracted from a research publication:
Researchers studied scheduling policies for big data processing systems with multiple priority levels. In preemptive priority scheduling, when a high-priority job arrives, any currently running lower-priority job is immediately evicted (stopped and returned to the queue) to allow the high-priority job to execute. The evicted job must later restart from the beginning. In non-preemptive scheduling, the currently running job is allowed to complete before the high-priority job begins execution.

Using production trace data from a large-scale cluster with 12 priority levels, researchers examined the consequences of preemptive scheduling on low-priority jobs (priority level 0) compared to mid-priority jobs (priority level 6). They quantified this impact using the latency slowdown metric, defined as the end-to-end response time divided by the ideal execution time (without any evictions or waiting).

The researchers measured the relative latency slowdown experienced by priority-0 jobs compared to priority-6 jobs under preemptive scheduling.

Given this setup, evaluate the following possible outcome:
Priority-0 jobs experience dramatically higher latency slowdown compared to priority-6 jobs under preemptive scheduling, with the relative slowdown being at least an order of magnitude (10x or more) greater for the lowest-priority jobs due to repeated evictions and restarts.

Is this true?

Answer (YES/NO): NO